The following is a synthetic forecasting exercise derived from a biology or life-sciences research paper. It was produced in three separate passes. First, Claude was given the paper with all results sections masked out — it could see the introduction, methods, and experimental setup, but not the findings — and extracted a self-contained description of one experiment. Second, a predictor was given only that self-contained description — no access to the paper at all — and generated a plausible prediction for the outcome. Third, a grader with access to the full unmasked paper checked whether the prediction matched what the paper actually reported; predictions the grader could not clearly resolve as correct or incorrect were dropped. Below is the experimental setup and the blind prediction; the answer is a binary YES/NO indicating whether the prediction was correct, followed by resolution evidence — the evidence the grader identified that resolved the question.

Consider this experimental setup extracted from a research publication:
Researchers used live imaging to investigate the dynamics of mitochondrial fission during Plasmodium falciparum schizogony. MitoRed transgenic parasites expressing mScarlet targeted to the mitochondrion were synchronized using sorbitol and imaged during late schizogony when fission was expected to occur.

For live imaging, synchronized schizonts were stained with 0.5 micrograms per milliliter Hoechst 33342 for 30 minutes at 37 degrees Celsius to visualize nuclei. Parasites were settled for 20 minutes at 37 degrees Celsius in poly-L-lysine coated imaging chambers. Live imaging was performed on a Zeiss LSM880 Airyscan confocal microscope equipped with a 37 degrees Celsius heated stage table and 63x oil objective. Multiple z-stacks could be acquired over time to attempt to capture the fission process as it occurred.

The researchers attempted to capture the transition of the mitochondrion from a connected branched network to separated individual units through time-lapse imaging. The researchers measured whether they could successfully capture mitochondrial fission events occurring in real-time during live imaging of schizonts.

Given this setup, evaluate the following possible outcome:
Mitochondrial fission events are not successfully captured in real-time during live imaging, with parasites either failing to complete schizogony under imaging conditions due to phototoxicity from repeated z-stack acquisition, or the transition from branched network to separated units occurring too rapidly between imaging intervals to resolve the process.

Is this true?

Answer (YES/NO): YES